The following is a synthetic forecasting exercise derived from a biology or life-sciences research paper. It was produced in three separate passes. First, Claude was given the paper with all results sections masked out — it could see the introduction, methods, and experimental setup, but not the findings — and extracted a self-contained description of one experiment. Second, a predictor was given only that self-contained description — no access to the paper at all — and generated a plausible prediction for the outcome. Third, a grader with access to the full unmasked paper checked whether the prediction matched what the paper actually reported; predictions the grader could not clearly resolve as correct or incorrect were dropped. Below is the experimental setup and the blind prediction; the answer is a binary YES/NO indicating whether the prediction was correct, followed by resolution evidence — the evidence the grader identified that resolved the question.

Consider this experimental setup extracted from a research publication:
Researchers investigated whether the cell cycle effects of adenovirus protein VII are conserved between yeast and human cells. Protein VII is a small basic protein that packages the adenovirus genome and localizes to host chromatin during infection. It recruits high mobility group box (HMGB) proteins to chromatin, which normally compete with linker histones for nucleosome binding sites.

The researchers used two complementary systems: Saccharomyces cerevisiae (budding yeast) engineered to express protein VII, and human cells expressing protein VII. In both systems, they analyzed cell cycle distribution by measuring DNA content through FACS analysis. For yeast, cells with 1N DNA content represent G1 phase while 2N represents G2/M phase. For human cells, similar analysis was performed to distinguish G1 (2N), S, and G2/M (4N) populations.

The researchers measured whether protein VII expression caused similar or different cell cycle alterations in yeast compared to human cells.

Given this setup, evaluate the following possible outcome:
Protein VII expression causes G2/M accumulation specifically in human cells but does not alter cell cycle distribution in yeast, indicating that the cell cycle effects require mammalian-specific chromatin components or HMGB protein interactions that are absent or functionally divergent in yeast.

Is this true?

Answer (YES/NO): NO